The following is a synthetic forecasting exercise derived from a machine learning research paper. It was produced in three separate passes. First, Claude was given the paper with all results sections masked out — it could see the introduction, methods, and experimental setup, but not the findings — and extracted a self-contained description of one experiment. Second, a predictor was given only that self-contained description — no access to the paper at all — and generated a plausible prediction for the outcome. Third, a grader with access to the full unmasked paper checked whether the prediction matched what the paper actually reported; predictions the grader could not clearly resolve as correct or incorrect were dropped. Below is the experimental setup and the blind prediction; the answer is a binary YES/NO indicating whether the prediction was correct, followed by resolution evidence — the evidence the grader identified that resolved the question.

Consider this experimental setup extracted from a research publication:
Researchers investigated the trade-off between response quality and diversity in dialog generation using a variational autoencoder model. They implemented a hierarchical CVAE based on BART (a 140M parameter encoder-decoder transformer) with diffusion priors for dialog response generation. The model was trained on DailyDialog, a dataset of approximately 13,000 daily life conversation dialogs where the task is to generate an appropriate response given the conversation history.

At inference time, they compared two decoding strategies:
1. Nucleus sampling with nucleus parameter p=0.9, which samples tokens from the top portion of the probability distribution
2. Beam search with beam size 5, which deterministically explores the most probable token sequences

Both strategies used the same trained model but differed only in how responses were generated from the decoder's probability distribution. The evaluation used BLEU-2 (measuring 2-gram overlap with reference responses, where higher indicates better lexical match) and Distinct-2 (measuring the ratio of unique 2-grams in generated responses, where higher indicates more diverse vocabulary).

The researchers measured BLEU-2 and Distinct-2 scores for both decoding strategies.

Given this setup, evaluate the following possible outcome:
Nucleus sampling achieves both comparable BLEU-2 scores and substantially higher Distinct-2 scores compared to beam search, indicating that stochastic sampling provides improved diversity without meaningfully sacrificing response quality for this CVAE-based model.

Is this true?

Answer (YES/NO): YES